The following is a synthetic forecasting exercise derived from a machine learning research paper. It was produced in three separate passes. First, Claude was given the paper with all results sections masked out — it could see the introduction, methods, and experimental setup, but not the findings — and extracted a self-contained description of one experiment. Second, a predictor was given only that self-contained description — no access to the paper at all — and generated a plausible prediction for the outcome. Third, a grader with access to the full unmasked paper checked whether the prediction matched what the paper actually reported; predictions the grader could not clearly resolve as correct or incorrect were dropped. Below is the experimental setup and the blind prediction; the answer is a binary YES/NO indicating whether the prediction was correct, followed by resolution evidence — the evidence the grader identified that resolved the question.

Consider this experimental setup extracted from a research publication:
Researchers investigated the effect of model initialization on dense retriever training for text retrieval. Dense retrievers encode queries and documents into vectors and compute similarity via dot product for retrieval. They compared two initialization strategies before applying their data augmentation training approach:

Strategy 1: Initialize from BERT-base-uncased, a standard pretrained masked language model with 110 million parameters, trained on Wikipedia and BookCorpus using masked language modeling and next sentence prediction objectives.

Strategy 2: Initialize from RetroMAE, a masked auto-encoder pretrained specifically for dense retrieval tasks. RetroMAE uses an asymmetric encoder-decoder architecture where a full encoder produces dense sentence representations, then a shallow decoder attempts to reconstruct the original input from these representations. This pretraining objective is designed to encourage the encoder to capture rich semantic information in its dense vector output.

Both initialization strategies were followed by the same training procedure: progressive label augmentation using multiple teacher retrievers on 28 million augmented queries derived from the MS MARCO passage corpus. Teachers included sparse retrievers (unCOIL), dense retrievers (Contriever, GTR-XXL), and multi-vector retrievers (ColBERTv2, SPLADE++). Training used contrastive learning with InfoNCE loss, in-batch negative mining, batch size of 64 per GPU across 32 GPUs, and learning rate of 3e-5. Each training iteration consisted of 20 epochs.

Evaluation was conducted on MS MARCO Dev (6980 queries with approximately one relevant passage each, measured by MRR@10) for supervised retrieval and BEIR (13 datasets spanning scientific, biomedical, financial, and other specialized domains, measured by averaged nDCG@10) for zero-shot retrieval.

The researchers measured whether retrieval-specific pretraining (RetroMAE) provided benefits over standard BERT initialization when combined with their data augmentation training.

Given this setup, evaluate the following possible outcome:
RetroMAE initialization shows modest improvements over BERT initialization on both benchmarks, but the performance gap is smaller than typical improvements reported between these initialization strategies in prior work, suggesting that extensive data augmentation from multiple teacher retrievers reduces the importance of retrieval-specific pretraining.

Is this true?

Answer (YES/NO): NO